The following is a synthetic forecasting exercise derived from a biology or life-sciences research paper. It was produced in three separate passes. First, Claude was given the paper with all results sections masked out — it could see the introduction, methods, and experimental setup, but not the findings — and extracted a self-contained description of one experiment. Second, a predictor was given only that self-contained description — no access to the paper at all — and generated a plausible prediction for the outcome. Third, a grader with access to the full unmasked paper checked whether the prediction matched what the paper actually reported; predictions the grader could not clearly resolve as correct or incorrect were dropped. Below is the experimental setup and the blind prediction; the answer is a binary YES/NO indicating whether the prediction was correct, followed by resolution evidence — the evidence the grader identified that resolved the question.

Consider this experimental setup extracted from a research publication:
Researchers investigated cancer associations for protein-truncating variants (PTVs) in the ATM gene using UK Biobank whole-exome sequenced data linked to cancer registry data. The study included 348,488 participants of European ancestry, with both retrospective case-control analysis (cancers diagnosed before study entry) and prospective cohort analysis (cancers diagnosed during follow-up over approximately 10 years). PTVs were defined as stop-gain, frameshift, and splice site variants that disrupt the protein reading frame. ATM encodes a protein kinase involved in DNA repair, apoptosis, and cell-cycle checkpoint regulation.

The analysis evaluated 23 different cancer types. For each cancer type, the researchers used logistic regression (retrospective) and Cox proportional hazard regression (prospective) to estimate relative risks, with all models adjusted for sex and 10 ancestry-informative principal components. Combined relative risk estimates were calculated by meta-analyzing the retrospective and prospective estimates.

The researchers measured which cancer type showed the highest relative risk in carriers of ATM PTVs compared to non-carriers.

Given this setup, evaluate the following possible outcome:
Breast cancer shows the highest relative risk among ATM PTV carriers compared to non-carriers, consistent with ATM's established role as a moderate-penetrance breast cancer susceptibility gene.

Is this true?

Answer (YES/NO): NO